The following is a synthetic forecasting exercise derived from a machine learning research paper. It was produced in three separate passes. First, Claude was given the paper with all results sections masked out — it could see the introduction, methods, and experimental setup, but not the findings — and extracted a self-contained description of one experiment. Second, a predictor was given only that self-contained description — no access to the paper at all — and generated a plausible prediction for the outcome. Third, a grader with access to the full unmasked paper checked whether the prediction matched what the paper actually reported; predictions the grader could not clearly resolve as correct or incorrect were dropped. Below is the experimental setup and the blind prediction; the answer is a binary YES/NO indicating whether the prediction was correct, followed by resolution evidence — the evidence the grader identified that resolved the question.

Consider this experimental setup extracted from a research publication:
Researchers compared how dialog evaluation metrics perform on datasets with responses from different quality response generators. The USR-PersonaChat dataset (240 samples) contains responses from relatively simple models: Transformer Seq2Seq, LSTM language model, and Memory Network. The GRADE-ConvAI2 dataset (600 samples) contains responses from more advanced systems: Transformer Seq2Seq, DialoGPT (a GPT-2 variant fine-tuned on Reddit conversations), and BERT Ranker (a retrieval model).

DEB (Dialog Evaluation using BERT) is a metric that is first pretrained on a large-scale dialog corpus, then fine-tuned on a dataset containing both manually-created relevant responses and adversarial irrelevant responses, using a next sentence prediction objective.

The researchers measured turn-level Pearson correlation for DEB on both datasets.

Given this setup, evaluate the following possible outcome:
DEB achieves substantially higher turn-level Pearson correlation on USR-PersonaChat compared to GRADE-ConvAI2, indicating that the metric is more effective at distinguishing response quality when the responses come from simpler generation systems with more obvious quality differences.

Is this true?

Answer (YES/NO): NO